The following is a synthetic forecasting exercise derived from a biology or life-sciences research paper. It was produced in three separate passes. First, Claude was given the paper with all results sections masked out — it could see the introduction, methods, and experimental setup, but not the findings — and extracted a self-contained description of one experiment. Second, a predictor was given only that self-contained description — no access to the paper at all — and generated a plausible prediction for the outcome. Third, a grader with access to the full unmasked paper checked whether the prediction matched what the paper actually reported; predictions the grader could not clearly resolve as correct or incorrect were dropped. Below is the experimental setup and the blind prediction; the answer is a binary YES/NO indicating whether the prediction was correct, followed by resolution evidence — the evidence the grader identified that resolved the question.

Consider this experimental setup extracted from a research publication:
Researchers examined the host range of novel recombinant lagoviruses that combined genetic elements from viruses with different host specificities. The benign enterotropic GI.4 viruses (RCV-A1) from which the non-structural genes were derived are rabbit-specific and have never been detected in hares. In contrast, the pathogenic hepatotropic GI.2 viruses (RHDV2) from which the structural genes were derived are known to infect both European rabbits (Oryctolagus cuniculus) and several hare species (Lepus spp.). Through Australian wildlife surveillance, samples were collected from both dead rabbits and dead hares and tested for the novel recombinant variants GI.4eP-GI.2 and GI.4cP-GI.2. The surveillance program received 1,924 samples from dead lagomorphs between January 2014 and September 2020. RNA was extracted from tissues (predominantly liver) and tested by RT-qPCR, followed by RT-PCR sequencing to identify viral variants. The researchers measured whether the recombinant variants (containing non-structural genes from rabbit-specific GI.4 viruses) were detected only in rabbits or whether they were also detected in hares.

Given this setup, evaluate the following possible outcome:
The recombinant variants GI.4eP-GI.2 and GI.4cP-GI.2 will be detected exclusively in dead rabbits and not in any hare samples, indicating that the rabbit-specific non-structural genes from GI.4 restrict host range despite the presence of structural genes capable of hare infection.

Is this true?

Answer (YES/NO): NO